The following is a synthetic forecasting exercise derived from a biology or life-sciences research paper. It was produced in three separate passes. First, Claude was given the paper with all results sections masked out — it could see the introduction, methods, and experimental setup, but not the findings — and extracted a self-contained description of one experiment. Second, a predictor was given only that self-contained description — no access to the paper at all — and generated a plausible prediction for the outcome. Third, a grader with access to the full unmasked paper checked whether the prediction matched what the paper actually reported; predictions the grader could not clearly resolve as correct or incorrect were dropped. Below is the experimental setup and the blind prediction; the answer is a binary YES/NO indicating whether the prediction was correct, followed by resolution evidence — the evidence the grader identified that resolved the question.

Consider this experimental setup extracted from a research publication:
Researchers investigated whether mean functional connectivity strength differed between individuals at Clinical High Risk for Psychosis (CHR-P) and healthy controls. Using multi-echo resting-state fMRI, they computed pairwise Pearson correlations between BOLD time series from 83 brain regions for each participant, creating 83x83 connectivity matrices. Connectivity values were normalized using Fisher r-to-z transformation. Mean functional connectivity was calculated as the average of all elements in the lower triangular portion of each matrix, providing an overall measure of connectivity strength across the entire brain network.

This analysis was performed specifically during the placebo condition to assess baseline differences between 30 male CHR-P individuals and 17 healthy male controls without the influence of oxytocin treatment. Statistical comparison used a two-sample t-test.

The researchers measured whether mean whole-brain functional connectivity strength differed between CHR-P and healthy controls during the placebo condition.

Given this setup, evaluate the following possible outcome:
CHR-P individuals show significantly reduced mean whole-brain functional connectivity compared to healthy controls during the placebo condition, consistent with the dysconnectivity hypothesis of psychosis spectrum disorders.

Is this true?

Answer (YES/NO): NO